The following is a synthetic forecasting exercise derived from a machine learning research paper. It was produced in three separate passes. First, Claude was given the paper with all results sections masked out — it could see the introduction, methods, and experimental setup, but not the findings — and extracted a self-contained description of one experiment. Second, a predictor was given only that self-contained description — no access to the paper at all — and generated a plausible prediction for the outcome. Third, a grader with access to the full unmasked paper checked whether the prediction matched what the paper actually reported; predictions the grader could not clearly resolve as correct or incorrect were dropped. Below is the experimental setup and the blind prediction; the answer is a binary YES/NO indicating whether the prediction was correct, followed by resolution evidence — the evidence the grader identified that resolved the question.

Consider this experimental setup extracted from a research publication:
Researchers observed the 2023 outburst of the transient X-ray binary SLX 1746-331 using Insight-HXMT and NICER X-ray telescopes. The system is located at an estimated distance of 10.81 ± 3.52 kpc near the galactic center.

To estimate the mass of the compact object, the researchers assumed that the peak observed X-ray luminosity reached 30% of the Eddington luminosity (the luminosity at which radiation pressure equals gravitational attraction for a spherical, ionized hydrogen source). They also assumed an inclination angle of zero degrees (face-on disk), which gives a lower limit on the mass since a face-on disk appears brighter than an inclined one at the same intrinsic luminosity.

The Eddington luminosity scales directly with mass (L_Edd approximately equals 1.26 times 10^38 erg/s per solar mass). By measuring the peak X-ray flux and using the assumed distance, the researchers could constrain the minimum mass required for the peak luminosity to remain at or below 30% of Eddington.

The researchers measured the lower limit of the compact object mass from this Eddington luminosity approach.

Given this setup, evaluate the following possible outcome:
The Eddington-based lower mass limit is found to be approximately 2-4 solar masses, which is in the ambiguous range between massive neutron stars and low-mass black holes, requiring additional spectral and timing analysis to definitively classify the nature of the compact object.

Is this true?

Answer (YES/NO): NO